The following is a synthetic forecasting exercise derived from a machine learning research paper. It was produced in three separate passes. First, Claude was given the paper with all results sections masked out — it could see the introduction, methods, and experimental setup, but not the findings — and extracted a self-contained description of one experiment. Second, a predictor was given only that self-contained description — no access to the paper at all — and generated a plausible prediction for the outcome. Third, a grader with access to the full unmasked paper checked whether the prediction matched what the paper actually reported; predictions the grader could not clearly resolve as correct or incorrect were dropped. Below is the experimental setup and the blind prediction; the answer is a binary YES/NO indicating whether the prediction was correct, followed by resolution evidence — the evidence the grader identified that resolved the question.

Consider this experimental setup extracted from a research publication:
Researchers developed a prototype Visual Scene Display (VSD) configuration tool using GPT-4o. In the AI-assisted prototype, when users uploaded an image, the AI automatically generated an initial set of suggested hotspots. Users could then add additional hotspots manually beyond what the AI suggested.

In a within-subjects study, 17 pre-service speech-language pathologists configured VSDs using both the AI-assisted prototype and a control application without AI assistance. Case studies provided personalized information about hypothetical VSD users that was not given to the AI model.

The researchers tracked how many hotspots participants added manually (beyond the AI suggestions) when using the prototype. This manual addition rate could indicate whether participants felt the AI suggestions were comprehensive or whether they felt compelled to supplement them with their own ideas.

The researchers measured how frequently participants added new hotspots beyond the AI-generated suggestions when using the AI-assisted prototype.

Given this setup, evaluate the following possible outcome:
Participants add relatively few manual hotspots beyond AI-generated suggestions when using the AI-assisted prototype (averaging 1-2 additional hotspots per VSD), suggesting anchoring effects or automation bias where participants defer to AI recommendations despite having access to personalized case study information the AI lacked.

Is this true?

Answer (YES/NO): YES